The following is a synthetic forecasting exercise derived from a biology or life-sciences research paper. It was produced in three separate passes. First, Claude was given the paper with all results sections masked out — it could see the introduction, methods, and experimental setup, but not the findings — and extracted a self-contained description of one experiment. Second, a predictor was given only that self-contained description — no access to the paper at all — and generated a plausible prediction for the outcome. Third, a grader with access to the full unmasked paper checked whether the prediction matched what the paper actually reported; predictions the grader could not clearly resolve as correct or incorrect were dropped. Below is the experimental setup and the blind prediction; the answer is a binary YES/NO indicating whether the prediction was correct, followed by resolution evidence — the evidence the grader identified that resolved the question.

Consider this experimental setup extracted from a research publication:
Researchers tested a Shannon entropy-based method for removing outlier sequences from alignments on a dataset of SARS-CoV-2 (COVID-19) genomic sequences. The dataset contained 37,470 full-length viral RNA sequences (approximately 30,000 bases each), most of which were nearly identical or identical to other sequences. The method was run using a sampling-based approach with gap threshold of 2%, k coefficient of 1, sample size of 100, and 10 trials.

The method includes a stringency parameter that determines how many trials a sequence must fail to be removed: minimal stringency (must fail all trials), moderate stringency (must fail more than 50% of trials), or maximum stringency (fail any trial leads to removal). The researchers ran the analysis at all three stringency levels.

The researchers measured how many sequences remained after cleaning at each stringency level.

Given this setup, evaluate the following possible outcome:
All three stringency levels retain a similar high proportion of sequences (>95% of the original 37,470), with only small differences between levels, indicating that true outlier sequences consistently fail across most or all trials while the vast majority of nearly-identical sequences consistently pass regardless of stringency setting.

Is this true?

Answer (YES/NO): NO